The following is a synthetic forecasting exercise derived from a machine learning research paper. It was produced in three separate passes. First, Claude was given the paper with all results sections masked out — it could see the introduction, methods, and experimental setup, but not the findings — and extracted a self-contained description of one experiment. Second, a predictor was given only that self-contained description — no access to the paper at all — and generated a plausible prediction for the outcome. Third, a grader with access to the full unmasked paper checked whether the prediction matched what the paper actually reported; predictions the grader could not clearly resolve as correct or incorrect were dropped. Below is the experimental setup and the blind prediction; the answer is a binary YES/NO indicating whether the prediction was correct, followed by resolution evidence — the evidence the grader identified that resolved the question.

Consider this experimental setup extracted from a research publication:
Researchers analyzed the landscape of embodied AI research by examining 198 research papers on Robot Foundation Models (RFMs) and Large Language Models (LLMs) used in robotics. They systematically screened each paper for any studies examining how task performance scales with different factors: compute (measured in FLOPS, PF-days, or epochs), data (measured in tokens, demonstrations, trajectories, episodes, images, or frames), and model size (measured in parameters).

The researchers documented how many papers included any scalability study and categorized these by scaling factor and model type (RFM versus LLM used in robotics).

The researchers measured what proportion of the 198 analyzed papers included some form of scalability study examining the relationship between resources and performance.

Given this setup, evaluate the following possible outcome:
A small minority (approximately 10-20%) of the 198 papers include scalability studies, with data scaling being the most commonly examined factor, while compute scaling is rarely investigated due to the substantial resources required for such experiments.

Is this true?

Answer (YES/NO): NO